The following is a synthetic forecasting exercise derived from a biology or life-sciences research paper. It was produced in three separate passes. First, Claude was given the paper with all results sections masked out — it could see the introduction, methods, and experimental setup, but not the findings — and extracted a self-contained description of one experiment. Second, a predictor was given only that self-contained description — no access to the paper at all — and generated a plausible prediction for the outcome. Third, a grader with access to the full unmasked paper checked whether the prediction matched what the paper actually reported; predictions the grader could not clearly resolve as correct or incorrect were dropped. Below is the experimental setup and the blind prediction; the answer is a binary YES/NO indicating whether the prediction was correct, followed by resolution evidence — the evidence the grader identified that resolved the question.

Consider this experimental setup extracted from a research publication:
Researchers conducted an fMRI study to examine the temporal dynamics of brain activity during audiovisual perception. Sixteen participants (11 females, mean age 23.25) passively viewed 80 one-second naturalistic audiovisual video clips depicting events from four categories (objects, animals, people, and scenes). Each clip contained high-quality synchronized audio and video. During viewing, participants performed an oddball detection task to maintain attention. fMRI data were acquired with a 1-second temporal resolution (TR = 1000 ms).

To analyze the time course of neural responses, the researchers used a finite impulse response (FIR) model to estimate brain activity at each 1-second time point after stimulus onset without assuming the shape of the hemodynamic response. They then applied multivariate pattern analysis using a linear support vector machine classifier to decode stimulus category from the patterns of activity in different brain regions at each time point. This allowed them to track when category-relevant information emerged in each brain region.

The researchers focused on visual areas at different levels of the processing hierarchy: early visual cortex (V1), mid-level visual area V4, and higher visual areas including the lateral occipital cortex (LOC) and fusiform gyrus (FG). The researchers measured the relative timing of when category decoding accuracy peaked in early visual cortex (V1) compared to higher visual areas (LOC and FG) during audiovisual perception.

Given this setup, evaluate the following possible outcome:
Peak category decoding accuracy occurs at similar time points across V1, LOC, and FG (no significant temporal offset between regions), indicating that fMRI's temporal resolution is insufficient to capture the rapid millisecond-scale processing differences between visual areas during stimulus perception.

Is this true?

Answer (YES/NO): NO